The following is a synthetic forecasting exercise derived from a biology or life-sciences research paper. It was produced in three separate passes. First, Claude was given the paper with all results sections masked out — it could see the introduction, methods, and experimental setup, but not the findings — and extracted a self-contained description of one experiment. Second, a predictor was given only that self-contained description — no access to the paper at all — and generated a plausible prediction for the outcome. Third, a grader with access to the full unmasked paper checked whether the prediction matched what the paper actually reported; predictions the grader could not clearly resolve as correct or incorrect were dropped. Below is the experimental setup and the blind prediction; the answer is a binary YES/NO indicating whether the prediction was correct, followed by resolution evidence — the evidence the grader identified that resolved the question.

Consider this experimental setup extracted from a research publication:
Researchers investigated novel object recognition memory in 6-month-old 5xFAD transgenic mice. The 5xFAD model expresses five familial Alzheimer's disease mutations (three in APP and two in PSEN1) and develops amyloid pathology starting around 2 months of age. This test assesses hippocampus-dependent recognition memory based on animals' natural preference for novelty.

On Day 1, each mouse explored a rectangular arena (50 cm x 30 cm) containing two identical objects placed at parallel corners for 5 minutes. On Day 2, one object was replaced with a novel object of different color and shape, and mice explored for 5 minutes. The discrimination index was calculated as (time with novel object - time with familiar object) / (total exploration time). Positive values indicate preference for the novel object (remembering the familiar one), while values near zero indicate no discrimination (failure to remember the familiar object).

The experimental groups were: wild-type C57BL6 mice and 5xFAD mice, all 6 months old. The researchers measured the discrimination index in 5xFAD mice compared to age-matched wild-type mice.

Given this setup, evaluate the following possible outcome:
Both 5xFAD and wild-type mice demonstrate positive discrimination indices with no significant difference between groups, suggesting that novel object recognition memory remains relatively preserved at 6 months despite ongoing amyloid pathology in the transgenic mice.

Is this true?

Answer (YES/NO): NO